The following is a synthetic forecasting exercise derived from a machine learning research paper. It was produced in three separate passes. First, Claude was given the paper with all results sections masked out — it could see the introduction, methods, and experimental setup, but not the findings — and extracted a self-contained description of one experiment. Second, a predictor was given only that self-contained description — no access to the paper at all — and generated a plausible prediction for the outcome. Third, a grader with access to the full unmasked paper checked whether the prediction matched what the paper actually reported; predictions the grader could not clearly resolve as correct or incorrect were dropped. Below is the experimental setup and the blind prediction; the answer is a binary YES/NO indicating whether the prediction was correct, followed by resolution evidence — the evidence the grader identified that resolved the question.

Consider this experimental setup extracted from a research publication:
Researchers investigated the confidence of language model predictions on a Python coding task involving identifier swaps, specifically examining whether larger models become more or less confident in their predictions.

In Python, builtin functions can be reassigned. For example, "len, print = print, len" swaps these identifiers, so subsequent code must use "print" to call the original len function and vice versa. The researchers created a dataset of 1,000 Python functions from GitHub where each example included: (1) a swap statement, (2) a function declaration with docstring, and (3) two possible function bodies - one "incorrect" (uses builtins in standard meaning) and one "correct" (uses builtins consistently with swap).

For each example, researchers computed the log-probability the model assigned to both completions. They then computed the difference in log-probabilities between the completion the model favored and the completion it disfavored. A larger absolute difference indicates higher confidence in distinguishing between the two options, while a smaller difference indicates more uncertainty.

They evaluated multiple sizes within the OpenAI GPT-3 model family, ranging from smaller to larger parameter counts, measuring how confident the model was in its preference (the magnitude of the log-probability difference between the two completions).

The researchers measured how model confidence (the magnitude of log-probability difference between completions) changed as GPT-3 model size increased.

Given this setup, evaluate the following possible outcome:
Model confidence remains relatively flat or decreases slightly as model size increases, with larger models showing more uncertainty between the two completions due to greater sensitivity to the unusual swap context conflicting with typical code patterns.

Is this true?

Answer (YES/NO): NO